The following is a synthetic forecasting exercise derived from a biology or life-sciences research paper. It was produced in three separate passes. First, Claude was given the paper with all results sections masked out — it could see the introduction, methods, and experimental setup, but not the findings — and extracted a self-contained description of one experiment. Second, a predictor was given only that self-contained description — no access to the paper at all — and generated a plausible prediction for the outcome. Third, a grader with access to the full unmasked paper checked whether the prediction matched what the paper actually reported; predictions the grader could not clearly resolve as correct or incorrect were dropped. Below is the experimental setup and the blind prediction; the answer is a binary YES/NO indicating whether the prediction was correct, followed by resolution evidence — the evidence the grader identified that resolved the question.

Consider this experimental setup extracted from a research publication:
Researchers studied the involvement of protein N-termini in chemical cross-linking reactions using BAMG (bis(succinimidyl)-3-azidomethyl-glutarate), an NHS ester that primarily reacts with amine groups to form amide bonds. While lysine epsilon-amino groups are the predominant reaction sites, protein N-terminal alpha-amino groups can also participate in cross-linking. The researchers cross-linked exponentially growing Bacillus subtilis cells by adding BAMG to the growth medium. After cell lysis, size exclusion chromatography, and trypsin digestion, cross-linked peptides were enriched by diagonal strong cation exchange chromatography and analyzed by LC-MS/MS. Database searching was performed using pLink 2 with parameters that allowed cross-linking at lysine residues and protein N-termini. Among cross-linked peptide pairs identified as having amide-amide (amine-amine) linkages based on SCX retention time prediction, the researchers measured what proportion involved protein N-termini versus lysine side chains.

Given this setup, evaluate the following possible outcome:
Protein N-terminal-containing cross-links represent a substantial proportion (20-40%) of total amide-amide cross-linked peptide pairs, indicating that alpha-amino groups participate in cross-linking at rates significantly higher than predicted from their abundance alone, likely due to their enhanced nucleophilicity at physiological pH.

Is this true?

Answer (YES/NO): NO